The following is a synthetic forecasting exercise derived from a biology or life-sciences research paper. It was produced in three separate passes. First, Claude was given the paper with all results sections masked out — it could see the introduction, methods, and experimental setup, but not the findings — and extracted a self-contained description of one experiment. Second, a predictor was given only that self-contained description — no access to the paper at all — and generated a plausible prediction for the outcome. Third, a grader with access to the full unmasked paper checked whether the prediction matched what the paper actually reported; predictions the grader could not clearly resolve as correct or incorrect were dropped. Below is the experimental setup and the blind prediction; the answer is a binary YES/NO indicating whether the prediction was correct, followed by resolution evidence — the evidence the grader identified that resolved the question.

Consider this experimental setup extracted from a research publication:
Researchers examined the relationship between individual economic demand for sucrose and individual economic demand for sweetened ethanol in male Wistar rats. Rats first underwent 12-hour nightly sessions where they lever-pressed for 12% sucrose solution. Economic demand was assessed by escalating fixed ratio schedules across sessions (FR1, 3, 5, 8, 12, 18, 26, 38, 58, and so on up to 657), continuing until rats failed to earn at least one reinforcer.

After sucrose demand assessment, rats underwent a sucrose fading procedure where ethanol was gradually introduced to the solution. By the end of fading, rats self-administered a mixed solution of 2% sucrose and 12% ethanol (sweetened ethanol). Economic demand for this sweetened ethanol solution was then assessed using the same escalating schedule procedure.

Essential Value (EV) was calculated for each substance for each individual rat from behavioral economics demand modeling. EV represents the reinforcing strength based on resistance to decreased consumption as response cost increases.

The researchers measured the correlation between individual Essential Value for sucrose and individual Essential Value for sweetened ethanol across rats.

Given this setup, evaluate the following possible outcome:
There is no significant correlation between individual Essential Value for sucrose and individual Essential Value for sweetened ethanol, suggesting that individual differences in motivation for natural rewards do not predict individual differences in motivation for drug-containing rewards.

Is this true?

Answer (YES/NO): NO